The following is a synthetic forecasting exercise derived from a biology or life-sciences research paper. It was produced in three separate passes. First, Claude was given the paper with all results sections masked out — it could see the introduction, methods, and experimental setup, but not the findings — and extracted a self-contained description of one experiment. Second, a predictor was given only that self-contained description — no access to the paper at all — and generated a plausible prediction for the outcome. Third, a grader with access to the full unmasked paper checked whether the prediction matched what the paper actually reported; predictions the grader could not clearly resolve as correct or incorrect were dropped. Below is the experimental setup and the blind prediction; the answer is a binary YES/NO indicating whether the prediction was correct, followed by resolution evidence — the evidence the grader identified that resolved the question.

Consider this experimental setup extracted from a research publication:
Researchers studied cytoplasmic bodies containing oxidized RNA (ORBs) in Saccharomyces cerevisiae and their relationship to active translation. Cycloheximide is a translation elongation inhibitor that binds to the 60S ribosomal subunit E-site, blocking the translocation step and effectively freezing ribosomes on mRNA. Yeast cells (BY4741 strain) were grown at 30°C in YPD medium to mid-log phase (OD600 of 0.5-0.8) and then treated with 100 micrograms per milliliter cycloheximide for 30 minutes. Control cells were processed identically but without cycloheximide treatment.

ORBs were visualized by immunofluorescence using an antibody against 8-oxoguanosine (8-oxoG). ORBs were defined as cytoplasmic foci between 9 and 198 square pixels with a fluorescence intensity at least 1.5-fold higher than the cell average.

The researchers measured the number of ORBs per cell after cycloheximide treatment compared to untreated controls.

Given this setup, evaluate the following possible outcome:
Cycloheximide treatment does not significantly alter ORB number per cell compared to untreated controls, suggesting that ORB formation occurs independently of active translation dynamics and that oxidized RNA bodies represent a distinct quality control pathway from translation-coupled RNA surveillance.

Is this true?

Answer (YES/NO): NO